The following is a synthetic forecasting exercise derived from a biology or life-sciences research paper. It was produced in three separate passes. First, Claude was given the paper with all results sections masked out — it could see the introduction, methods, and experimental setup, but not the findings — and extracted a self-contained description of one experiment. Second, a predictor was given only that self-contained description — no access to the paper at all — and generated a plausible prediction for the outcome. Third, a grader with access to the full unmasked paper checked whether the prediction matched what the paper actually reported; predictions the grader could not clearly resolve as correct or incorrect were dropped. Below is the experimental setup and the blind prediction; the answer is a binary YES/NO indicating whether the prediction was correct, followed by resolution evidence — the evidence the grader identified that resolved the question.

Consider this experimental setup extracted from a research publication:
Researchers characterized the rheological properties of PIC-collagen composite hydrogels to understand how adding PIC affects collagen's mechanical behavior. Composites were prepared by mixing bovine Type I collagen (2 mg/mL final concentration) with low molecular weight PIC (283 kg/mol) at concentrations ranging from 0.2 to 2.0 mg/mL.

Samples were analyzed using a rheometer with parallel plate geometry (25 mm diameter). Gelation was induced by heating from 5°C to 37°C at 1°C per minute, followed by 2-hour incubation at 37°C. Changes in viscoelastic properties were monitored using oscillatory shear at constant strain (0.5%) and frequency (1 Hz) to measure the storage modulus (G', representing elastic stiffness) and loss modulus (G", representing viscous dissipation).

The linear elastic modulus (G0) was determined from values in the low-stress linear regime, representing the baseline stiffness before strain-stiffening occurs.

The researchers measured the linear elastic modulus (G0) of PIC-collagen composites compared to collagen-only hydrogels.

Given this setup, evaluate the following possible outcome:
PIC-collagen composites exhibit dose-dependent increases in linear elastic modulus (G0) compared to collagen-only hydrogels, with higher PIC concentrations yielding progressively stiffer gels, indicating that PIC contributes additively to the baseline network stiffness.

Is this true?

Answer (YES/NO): NO